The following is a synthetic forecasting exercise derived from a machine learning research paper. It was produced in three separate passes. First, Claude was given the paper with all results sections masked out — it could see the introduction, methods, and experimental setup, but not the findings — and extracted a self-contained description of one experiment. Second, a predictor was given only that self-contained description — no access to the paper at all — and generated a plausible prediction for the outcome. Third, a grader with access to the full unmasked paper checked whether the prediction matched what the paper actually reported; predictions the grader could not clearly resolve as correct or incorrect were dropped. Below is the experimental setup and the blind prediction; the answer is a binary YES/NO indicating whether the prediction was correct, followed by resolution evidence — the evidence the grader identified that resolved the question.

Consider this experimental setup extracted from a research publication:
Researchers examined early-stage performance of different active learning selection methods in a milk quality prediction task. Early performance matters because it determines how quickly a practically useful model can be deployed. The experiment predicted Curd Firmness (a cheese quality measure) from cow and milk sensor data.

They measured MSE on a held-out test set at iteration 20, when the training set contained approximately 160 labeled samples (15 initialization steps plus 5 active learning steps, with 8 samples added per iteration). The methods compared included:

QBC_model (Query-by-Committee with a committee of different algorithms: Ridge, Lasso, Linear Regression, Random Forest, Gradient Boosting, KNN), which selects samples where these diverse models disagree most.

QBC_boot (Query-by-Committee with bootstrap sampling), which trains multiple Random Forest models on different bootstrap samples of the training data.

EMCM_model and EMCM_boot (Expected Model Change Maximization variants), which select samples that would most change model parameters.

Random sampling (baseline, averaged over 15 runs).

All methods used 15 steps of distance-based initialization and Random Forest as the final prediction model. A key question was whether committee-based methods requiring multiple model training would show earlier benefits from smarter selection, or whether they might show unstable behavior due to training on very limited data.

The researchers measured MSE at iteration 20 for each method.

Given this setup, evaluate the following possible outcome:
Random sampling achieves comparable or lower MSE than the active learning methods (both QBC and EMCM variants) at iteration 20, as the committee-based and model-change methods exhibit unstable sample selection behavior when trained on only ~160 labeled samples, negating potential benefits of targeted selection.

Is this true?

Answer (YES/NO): NO